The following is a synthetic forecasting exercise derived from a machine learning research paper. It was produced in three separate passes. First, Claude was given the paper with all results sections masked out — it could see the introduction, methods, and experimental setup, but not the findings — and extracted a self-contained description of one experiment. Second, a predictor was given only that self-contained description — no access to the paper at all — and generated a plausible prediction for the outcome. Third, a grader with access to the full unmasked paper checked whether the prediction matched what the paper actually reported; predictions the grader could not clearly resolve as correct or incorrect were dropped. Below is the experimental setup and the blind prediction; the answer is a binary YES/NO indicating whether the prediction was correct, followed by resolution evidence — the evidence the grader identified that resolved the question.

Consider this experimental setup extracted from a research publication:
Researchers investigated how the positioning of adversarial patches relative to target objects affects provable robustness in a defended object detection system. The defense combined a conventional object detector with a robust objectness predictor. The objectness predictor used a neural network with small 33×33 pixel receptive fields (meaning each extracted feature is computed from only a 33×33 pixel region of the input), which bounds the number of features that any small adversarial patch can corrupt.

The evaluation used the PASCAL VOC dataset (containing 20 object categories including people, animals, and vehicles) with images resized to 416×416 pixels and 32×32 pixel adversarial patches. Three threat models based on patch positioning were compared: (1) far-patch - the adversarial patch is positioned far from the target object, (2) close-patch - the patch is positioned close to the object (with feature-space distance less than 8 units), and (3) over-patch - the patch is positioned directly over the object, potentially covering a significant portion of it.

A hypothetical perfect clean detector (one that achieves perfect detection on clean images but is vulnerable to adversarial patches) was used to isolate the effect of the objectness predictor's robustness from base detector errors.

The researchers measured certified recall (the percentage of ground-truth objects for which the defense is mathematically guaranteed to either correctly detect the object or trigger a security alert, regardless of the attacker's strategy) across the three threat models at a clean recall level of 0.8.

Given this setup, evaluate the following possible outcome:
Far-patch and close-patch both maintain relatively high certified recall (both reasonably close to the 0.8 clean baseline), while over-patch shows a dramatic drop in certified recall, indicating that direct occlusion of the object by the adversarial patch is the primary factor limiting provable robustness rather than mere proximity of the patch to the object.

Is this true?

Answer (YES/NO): NO